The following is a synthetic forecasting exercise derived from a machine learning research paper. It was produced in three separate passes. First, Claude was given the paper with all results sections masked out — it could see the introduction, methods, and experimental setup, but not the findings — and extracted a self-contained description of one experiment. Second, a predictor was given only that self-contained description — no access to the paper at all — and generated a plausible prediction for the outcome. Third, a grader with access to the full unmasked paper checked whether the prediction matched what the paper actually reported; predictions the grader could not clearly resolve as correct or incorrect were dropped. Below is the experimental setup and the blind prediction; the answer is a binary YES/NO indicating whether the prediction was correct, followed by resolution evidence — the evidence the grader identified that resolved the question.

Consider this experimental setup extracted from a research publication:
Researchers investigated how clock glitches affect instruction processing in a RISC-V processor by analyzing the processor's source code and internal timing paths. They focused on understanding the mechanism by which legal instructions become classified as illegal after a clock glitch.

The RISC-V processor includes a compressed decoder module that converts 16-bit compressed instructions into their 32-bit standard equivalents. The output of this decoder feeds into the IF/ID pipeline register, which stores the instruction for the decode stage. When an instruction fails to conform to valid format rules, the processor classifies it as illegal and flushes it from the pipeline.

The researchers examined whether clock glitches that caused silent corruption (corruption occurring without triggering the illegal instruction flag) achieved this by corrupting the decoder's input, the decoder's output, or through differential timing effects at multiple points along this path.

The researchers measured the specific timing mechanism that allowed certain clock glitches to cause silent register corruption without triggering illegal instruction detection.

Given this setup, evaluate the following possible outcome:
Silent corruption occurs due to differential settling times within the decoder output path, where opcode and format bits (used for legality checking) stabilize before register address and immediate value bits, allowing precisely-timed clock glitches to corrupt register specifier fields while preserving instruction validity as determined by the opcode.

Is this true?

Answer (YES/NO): NO